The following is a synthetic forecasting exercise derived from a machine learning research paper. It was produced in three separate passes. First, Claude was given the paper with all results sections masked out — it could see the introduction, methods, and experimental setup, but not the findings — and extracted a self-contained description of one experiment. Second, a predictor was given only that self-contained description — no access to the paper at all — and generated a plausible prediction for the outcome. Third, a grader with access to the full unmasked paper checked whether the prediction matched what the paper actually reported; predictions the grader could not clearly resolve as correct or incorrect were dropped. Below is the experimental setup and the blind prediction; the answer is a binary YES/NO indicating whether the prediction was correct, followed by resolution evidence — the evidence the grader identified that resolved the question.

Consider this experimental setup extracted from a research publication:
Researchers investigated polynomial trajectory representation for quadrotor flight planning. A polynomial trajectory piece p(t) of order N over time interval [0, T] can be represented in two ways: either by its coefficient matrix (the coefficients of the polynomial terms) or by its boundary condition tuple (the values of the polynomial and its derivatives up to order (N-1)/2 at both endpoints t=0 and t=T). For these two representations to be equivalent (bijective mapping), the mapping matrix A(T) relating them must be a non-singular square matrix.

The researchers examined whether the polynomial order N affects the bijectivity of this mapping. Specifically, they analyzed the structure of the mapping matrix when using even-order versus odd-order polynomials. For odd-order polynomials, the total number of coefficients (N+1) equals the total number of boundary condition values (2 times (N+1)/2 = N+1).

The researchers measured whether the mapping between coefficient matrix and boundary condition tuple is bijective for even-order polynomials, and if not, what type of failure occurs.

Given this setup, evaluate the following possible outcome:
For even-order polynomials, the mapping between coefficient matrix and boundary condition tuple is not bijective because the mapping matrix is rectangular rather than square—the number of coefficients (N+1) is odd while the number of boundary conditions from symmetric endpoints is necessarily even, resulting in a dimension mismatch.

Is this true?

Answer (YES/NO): YES